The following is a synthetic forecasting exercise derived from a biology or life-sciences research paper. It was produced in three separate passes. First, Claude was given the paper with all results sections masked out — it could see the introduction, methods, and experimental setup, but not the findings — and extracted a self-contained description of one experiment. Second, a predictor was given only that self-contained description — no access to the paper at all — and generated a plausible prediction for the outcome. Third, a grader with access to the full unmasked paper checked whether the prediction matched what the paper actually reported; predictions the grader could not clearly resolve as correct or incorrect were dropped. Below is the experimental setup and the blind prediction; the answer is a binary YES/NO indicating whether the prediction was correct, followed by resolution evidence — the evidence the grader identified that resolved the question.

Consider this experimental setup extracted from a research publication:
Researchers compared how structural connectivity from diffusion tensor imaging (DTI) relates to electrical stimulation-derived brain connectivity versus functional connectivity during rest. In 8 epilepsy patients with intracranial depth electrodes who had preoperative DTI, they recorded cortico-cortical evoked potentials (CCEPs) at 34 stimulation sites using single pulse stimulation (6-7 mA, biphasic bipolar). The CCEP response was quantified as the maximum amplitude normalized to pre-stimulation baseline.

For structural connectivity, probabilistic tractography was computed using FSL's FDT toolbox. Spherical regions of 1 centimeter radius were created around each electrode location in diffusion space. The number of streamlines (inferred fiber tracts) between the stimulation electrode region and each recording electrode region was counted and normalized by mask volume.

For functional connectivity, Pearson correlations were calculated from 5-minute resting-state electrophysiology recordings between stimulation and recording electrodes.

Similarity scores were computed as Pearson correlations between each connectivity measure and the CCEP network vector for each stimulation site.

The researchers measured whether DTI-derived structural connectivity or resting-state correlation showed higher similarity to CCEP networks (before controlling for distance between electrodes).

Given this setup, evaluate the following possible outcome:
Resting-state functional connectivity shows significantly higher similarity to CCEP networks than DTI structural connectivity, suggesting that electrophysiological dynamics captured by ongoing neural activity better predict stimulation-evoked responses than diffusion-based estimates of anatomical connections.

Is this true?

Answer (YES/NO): NO